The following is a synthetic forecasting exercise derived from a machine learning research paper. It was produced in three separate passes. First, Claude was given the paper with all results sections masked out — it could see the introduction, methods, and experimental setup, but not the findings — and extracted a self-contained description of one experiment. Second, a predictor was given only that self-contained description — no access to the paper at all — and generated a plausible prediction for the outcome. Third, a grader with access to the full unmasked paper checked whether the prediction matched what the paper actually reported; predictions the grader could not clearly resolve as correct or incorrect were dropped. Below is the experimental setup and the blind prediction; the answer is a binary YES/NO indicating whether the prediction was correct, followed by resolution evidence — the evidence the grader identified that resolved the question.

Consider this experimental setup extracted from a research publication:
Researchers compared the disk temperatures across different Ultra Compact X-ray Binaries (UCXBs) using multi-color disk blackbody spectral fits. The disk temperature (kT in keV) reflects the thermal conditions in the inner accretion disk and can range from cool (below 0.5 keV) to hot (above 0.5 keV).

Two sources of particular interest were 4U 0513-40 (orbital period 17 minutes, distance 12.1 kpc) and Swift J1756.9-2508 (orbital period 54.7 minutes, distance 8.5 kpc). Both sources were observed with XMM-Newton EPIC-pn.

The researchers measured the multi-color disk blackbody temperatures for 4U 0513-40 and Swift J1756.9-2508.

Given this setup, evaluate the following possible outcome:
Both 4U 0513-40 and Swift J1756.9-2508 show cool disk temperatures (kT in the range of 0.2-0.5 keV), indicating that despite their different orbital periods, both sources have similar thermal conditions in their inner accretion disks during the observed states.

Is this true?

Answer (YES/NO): NO